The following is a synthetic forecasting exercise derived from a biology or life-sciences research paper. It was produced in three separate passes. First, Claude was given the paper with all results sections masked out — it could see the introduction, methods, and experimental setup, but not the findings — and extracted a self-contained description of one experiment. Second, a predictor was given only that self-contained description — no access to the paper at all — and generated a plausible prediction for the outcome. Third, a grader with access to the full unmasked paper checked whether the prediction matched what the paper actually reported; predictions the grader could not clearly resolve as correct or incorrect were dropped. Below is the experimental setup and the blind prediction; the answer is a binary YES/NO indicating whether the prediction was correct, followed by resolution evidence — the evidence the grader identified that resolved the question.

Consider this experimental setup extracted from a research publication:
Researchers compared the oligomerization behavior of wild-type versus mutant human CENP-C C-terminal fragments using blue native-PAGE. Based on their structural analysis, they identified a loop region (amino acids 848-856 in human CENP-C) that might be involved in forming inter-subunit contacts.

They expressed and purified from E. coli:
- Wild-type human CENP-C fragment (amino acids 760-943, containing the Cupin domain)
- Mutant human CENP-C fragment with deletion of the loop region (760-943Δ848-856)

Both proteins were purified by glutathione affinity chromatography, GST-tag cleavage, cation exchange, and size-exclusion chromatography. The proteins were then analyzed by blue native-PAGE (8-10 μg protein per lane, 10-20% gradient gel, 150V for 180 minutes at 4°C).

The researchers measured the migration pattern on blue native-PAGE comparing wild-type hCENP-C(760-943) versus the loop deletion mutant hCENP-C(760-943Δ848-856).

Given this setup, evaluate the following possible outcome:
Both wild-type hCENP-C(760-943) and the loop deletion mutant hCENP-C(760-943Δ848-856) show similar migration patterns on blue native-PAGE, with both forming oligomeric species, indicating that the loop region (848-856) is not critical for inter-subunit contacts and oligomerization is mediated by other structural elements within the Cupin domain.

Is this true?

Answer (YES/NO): NO